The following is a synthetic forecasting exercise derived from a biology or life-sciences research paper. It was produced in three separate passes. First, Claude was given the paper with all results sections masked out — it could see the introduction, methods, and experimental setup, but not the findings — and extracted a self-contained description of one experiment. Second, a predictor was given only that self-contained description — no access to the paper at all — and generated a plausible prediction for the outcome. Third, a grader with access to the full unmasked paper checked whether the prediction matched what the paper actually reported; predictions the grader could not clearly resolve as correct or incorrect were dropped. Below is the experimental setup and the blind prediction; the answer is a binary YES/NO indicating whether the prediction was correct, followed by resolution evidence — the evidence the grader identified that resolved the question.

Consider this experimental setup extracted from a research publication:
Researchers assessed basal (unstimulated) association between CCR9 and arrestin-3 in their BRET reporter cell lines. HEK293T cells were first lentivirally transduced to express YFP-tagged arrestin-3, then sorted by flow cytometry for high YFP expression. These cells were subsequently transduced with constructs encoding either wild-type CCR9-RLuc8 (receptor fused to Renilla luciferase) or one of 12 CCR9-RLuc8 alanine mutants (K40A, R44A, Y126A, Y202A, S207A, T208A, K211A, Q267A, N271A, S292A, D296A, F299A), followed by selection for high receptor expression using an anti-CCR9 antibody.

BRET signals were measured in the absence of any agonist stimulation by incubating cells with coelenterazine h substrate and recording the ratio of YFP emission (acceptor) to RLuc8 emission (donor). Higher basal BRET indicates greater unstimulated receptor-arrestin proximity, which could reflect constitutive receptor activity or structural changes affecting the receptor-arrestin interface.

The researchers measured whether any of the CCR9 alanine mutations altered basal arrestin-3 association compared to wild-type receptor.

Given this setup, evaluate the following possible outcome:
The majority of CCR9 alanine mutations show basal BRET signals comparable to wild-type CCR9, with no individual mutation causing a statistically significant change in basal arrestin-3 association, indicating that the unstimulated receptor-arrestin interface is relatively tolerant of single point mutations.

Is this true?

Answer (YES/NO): NO